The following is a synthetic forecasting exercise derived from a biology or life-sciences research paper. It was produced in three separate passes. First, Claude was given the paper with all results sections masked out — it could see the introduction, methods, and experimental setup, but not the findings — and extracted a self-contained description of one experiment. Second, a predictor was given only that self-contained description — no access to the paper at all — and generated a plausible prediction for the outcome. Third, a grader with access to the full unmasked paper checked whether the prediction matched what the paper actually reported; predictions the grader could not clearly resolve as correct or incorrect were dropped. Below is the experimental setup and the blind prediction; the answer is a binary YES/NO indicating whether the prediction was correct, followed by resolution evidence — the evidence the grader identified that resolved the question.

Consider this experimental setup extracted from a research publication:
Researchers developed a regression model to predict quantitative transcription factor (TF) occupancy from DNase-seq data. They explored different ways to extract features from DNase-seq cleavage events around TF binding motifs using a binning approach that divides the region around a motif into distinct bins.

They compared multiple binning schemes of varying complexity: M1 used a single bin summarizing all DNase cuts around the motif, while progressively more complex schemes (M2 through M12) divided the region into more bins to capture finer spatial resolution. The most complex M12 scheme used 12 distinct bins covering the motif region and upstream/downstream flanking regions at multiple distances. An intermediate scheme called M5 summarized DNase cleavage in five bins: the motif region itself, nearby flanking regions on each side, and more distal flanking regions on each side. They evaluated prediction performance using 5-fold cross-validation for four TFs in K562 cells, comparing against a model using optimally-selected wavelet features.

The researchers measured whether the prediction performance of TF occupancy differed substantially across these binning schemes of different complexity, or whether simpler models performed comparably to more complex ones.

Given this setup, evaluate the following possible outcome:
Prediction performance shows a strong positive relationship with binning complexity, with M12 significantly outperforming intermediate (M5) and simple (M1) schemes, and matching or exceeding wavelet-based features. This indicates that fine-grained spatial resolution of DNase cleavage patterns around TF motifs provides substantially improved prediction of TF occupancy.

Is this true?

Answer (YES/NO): NO